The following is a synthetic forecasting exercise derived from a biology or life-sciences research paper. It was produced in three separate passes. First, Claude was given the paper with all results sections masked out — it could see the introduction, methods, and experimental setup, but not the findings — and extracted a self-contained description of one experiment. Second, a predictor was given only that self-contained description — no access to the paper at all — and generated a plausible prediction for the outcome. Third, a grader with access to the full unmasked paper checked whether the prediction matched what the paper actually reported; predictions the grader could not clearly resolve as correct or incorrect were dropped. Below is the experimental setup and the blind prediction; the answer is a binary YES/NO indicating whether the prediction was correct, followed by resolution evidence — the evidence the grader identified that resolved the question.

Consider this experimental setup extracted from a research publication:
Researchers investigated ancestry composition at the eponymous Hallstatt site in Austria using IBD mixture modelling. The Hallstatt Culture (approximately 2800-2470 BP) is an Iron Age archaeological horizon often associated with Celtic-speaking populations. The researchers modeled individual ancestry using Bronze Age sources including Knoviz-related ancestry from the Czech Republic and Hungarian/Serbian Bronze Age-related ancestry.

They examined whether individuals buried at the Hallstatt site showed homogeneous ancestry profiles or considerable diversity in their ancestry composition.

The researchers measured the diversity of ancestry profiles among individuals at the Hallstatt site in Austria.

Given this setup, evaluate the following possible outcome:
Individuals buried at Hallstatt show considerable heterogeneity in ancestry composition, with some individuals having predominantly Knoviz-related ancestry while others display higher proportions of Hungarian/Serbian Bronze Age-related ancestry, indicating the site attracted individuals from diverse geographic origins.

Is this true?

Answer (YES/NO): YES